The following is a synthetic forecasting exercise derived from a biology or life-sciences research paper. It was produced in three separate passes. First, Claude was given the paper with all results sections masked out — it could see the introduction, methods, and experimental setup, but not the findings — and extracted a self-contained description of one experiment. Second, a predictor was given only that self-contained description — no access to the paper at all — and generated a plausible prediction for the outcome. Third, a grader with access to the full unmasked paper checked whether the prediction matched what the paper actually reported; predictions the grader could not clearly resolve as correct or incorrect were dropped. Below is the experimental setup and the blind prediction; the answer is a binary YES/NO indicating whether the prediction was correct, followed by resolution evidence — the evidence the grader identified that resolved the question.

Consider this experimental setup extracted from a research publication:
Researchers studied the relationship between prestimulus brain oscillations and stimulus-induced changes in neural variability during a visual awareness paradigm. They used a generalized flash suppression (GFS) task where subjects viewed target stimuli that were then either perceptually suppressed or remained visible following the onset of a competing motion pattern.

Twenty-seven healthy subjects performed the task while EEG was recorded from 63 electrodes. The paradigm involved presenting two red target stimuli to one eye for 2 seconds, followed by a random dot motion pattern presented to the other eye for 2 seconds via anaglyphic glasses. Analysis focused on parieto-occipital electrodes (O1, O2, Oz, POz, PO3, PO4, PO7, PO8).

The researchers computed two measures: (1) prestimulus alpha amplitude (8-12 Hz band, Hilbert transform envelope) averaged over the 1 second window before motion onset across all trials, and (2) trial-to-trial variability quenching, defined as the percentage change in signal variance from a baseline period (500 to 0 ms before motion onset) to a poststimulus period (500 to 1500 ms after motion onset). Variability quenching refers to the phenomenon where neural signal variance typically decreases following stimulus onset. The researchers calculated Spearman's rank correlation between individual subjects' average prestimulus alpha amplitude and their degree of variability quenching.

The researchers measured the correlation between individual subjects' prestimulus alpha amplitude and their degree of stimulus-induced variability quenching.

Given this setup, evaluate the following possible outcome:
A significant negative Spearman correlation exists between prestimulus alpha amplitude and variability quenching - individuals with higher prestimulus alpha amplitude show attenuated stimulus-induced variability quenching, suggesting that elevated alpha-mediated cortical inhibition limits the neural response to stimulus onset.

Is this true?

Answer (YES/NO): NO